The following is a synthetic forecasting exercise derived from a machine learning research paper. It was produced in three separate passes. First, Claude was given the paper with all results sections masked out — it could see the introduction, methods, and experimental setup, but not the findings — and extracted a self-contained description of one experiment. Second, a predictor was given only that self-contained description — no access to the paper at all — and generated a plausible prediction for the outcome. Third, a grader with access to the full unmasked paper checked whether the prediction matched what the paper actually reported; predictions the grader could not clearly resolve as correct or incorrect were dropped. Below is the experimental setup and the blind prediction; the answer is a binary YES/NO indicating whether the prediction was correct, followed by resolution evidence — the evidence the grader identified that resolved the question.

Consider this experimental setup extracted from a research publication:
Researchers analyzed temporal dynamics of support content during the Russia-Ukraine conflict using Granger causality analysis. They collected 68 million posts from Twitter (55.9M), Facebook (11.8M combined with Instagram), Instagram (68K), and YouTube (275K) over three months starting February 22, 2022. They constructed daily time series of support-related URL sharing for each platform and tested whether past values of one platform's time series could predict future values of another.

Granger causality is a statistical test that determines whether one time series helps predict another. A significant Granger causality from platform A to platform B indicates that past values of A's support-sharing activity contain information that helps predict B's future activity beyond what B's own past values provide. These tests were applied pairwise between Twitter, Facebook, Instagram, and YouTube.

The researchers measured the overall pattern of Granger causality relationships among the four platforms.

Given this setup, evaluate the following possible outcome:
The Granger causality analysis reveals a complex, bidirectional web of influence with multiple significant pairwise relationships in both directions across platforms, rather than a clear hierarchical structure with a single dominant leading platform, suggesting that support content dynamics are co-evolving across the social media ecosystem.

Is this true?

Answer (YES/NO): NO